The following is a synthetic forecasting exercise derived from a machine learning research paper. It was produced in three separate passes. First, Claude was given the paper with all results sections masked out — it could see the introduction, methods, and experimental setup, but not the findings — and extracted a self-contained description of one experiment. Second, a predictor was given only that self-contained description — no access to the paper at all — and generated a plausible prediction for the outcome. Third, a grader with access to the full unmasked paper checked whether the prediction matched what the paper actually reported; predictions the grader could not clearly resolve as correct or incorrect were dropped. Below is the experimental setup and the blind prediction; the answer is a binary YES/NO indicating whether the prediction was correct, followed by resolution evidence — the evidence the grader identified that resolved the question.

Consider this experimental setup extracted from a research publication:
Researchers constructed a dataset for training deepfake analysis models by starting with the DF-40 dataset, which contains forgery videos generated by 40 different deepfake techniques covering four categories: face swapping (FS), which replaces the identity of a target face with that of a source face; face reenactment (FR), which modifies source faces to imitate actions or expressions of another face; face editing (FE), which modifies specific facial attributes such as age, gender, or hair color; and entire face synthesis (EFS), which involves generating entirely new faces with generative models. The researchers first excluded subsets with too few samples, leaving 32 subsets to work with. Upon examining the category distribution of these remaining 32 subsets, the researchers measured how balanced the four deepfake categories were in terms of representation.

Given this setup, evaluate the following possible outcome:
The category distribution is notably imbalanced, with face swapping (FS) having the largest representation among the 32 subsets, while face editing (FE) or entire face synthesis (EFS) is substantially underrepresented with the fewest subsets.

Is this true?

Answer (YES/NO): NO